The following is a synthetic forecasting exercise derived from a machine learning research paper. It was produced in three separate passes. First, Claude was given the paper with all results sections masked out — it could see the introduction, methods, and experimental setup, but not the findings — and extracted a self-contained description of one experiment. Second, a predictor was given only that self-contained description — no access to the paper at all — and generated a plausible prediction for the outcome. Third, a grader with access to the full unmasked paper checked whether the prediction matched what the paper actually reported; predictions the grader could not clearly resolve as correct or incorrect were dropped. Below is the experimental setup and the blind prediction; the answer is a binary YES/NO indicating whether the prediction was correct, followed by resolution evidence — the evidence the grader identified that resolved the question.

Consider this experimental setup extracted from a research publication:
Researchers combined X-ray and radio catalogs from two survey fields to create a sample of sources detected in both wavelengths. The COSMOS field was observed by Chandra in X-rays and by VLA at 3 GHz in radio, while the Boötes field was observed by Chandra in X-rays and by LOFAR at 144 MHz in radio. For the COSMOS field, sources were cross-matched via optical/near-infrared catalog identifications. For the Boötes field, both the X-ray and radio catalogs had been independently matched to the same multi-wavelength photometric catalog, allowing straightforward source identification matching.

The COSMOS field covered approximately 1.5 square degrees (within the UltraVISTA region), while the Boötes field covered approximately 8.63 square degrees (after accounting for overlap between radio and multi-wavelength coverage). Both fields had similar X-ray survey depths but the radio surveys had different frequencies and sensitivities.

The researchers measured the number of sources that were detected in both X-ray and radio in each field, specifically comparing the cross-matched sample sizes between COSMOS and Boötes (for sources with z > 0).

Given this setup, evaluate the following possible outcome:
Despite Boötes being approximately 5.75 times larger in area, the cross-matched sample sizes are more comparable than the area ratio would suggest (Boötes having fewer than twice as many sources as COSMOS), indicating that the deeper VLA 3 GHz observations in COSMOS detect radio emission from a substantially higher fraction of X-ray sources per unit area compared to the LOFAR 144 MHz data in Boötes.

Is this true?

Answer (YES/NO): NO